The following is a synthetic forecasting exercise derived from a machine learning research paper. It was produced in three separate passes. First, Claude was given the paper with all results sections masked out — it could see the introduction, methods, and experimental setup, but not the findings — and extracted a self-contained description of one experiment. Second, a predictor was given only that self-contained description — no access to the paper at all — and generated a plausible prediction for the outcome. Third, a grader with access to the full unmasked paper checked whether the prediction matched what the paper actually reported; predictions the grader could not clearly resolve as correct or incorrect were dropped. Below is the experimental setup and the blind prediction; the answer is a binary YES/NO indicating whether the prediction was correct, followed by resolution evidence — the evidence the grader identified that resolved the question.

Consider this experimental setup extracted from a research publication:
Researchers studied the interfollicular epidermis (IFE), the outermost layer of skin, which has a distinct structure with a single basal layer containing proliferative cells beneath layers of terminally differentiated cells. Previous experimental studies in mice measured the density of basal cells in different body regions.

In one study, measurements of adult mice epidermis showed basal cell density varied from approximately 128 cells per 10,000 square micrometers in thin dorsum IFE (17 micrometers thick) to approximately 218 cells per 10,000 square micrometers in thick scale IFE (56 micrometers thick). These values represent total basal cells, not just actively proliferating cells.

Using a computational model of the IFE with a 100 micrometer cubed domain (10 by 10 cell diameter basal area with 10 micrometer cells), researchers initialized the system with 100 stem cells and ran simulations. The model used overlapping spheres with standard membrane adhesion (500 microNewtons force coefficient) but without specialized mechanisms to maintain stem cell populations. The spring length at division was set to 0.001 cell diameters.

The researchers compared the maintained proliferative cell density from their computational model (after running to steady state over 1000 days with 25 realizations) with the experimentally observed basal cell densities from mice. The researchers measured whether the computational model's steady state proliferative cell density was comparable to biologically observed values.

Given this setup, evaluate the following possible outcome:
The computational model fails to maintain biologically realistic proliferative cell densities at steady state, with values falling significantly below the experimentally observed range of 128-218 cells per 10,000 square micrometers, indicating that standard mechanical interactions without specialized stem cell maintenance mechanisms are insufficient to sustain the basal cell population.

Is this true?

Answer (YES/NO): YES